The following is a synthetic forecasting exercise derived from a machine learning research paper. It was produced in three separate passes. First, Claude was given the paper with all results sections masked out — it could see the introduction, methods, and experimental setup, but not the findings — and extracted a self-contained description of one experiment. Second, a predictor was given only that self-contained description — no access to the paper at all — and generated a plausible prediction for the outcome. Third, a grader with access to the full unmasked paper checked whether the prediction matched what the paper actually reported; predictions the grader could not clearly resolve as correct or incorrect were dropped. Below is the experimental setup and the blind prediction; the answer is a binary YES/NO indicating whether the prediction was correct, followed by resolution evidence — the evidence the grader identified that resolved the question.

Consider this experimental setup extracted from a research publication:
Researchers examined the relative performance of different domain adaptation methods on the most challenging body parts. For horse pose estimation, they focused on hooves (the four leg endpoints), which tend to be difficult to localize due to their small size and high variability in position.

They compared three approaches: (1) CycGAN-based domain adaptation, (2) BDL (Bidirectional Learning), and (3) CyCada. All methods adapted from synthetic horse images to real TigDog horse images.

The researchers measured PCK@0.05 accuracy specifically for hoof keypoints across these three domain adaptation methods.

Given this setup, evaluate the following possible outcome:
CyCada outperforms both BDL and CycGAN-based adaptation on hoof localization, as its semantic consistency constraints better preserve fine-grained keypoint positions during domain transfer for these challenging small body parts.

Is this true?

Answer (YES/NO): NO